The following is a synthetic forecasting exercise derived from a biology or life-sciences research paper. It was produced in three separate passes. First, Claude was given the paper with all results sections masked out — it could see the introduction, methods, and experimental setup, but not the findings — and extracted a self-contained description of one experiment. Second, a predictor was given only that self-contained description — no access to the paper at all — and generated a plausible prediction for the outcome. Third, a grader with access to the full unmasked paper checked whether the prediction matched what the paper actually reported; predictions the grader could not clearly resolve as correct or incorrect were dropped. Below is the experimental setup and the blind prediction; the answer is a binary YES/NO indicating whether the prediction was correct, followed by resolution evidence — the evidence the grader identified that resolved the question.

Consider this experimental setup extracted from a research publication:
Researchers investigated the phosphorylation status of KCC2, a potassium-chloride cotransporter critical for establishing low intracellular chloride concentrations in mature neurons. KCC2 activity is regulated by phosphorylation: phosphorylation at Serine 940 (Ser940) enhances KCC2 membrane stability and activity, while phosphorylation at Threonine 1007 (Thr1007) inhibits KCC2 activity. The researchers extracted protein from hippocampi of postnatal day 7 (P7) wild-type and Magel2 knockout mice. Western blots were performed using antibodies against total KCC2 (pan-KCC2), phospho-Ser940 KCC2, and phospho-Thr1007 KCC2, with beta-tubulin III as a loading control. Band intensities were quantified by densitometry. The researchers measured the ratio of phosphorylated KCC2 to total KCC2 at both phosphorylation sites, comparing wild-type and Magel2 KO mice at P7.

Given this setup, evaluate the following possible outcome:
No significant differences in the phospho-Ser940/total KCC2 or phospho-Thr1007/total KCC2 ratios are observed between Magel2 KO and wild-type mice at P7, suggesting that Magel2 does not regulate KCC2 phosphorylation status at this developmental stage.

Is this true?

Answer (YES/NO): NO